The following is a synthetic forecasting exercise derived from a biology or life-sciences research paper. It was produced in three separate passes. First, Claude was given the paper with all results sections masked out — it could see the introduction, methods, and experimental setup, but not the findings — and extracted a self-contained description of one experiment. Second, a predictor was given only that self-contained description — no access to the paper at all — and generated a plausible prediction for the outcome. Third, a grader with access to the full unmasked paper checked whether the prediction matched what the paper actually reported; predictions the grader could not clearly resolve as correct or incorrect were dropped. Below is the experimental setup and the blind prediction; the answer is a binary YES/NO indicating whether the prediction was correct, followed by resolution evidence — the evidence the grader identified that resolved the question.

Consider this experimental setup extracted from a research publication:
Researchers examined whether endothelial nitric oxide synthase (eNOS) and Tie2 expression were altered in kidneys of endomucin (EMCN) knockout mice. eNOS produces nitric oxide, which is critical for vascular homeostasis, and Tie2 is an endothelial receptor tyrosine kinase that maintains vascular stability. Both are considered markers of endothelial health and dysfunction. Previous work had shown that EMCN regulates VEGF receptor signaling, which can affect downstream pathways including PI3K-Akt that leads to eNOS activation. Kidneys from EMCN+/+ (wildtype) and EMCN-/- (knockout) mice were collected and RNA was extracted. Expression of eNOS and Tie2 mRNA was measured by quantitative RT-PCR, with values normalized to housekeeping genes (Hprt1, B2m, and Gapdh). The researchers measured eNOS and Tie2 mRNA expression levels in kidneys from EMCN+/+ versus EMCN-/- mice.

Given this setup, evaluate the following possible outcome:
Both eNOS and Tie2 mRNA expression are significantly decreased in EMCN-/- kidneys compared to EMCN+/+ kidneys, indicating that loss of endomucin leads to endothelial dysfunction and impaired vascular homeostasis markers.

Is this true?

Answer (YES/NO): YES